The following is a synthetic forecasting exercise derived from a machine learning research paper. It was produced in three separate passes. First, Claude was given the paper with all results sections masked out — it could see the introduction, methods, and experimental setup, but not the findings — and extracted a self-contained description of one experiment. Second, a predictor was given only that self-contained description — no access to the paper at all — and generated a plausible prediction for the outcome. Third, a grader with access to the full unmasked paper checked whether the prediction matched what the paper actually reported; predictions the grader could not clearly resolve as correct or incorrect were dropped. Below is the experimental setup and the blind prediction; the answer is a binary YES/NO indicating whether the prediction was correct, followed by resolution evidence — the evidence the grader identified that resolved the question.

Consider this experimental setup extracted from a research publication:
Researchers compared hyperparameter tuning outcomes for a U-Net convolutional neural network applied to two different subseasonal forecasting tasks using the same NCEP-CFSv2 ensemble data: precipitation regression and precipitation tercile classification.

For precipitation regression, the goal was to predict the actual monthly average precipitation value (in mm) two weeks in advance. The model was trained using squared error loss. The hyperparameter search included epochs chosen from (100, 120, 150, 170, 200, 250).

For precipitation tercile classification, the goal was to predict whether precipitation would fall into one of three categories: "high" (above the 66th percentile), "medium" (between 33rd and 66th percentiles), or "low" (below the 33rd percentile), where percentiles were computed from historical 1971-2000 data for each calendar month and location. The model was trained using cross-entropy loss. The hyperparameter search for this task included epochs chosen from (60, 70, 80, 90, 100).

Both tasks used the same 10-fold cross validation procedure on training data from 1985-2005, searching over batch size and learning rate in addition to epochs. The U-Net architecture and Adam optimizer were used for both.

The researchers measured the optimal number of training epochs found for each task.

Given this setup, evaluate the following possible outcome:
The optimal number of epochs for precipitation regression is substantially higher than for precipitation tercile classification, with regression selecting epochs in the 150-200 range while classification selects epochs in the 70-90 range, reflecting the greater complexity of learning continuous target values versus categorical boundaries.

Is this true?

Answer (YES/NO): YES